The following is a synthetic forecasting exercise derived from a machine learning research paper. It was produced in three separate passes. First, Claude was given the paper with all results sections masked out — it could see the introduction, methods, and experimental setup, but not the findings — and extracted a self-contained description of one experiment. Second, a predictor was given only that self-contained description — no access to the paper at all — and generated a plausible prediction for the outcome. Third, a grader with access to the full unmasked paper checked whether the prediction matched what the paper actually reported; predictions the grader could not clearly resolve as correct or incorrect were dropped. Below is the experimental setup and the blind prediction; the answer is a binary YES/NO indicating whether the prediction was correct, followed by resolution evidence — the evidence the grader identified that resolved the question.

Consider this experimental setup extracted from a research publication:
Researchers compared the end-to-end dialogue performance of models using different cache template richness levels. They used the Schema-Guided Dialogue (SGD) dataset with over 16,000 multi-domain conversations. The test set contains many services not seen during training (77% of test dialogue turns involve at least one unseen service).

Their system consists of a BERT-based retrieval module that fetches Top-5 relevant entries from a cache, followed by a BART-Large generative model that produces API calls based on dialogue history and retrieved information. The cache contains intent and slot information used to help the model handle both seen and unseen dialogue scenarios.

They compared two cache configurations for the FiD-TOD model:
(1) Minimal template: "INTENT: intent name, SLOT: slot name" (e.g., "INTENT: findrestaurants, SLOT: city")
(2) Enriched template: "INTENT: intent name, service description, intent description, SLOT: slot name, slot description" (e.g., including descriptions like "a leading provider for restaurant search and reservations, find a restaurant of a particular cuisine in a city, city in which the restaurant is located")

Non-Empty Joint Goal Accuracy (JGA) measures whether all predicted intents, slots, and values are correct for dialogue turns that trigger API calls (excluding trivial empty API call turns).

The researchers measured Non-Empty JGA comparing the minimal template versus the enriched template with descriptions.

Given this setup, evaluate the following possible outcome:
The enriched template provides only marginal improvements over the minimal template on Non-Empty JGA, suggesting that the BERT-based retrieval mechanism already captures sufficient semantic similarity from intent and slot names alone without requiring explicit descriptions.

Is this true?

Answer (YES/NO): NO